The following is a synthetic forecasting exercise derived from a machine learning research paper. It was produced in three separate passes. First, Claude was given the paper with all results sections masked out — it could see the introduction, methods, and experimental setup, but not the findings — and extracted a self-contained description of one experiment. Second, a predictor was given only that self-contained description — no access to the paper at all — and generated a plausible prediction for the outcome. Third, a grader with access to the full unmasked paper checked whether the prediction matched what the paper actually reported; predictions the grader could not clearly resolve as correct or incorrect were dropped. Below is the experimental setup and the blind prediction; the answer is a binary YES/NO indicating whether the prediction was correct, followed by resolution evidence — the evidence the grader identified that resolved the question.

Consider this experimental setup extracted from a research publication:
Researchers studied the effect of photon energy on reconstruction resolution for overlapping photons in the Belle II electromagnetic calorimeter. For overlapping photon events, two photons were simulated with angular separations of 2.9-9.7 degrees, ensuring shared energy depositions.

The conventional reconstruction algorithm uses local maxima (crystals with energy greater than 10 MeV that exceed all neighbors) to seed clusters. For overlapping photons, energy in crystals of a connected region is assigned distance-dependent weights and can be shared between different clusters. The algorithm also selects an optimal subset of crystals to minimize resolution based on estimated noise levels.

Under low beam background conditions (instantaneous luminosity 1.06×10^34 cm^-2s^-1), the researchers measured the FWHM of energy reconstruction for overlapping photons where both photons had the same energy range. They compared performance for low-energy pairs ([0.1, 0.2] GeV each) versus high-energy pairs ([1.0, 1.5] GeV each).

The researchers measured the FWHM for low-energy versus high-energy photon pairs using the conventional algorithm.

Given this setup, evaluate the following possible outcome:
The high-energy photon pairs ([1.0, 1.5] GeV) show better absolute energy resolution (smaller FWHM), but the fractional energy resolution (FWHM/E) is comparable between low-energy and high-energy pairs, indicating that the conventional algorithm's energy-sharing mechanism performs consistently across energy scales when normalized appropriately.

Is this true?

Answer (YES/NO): NO